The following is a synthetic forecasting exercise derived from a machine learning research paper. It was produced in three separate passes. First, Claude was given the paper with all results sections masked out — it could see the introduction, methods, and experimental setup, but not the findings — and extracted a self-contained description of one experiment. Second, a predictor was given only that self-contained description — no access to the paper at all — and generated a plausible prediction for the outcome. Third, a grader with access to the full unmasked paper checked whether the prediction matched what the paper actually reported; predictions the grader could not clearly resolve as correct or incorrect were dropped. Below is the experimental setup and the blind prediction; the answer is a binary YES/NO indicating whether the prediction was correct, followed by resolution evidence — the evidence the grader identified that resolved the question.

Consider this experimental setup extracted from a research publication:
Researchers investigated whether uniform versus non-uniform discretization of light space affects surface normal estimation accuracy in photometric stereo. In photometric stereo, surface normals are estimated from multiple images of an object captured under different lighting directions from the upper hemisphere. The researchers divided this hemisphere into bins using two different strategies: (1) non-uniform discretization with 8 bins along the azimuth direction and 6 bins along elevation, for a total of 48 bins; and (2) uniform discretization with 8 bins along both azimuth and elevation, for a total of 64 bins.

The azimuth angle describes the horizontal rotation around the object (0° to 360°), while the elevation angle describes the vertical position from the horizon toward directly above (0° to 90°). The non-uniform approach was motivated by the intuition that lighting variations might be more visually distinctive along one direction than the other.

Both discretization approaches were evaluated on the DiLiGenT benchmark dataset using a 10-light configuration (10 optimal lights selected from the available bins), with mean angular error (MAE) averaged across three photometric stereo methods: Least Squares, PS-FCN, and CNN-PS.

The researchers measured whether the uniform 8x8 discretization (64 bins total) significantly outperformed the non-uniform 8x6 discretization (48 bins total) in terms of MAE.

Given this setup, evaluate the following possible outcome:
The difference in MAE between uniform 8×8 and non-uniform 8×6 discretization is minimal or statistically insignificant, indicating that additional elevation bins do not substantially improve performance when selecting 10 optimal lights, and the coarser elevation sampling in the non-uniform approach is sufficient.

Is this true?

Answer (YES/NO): YES